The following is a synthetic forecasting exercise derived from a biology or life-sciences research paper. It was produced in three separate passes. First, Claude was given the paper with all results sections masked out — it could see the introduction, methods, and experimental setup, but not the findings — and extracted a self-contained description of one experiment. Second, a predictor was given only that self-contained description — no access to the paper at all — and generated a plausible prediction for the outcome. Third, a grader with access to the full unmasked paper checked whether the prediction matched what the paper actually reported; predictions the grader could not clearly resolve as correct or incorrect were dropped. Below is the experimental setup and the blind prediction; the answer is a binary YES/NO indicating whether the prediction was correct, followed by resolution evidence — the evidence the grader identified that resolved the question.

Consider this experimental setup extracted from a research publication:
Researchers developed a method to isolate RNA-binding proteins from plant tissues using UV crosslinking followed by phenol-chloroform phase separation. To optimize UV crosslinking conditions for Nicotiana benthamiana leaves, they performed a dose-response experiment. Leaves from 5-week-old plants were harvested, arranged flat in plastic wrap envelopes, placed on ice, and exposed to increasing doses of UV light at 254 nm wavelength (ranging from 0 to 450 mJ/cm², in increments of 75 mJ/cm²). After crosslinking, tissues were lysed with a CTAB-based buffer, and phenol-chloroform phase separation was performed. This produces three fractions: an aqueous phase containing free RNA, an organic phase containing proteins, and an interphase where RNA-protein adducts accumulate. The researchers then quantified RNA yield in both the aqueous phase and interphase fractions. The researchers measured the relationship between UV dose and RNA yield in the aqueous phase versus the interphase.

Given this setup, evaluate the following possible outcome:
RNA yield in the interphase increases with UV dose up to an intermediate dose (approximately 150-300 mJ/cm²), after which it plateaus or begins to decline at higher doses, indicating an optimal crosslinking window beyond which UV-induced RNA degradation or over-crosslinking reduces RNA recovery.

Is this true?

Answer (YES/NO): NO